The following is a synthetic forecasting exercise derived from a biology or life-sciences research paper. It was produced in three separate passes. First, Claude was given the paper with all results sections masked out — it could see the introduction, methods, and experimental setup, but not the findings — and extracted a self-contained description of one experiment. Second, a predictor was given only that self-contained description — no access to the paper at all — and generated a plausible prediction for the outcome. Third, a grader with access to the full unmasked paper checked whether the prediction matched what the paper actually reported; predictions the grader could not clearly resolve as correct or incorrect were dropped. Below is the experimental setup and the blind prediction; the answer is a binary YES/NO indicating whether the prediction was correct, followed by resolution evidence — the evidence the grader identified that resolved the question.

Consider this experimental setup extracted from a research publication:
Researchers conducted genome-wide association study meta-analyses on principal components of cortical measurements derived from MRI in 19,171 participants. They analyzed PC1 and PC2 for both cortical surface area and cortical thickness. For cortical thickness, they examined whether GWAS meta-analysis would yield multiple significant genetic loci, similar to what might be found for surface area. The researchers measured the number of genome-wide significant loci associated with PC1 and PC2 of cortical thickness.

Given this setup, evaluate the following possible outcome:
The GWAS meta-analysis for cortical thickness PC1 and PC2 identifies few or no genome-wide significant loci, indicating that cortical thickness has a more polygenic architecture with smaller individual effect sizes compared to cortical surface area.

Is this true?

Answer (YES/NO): YES